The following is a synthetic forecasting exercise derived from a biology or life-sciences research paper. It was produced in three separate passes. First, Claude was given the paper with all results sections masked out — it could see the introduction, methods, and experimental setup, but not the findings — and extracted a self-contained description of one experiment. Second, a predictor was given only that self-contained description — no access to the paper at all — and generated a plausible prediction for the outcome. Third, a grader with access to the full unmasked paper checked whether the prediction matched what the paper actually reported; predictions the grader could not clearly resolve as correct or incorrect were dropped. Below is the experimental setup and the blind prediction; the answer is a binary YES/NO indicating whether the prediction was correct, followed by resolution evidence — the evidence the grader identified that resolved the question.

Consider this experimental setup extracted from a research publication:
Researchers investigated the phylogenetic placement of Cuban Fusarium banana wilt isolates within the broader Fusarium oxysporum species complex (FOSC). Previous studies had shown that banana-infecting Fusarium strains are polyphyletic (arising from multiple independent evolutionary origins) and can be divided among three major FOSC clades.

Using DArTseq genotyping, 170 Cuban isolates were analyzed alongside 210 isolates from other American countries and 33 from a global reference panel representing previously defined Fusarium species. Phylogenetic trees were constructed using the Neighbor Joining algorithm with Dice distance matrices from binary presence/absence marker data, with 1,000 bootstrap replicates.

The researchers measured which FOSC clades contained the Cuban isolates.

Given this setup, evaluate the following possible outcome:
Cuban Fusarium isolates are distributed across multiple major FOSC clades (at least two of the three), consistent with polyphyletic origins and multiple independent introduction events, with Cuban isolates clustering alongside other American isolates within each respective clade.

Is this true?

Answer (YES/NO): YES